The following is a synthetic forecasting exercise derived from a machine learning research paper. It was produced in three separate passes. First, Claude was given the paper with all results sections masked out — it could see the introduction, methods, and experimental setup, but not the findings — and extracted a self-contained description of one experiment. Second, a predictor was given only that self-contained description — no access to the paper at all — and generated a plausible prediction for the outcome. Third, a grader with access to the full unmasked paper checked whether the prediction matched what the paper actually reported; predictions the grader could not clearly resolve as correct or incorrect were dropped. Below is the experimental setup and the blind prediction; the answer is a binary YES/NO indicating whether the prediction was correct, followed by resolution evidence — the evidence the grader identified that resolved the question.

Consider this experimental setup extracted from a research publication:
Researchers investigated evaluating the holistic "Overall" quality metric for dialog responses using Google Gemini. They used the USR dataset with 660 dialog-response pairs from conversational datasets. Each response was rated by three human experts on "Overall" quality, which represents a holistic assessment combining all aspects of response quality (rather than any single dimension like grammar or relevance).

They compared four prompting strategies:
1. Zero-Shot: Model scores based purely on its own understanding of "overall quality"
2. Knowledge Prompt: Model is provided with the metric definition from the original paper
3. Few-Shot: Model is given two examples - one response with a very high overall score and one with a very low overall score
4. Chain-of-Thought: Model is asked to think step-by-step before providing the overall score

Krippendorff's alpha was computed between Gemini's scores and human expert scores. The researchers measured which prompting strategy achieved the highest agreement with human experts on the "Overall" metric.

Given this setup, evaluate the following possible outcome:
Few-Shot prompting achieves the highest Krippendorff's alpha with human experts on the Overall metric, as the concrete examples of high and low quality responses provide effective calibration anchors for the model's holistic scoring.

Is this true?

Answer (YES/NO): YES